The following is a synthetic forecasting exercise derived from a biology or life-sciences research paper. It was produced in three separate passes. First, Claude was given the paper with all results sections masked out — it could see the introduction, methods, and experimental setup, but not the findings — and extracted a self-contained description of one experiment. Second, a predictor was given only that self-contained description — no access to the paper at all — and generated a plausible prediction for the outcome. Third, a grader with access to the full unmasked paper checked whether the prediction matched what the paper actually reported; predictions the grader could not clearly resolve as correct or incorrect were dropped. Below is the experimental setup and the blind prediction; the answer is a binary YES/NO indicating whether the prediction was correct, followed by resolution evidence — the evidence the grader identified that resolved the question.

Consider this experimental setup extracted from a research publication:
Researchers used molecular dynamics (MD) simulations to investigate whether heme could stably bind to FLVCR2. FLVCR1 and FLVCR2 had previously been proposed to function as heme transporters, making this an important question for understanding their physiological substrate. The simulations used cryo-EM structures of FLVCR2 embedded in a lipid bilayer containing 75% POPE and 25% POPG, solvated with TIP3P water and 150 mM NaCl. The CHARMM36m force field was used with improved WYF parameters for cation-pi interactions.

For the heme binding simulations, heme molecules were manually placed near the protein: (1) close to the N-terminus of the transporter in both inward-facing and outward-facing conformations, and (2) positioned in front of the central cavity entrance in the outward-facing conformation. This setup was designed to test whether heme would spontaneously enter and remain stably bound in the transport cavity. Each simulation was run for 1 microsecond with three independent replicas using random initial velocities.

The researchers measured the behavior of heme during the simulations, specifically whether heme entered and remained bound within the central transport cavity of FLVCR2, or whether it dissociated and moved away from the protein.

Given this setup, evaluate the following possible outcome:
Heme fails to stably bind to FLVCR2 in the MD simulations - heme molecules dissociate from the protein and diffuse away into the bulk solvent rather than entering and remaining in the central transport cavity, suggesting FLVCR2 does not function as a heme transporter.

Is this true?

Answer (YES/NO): NO